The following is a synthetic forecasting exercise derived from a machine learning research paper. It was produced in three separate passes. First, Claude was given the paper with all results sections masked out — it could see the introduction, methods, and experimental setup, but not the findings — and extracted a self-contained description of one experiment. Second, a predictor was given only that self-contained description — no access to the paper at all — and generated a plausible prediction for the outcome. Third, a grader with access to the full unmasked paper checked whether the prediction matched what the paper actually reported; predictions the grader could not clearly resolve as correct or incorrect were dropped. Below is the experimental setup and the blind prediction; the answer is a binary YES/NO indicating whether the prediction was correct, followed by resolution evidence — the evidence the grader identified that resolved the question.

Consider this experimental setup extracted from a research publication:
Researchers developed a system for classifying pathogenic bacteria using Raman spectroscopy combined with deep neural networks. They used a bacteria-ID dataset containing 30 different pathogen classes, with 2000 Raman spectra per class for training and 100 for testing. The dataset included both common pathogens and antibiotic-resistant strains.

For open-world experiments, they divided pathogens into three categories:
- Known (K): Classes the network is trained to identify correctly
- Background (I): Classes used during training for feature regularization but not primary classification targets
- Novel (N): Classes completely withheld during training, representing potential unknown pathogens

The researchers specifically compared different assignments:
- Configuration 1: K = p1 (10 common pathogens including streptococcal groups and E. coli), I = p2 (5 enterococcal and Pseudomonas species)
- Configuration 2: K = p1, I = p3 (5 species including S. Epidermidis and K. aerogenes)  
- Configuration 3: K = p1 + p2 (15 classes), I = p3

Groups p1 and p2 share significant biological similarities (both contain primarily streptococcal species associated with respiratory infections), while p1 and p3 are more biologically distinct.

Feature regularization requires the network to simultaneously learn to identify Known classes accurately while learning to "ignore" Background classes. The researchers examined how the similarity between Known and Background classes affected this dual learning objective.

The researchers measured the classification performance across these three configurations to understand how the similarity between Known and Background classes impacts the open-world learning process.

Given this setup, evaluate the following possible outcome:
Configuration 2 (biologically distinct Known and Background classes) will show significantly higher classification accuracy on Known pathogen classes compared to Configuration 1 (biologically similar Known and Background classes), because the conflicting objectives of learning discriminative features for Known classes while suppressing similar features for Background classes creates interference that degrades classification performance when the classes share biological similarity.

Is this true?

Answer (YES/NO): YES